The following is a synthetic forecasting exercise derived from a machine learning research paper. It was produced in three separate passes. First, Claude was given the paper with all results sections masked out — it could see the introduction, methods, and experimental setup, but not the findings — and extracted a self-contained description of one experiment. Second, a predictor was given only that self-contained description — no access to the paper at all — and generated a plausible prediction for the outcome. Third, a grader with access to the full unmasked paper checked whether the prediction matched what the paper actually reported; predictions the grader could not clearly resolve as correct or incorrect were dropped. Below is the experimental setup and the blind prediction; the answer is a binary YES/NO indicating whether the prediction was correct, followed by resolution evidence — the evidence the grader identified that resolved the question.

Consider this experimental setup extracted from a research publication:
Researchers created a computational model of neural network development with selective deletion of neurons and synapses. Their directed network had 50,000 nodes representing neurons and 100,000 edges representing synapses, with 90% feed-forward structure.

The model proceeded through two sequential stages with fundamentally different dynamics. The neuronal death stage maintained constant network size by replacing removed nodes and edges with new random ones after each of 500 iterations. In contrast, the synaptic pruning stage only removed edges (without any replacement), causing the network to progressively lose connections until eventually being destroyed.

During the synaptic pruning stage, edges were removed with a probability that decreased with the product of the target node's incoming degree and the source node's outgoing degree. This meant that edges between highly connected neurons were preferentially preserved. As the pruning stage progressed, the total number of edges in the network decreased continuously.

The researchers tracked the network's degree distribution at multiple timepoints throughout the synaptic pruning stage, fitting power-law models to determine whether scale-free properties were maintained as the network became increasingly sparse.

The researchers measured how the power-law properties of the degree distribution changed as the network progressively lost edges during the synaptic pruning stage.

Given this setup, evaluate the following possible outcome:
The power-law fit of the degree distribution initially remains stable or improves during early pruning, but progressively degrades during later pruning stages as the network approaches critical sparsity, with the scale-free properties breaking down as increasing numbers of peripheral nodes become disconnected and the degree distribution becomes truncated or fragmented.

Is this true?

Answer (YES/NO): NO